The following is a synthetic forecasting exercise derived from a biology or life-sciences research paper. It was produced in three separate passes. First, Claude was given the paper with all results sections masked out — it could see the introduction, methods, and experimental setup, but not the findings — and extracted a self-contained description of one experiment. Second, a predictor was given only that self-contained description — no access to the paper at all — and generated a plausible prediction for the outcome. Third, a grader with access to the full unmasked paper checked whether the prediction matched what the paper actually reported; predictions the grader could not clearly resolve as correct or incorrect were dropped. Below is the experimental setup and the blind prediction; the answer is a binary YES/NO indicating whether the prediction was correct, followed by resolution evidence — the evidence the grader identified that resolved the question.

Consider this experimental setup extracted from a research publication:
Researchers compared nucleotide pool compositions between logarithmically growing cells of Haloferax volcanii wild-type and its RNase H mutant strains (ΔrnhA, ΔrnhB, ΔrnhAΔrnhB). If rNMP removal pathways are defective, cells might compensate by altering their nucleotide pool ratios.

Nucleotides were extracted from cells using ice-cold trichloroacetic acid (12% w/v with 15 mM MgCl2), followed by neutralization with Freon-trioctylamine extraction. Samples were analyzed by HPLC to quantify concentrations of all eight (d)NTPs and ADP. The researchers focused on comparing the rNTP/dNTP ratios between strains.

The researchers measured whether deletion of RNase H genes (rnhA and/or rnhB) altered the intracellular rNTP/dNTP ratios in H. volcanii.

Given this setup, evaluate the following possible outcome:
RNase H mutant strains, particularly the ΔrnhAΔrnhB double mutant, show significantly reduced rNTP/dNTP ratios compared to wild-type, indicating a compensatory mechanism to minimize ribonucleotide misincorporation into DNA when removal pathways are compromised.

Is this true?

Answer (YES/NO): YES